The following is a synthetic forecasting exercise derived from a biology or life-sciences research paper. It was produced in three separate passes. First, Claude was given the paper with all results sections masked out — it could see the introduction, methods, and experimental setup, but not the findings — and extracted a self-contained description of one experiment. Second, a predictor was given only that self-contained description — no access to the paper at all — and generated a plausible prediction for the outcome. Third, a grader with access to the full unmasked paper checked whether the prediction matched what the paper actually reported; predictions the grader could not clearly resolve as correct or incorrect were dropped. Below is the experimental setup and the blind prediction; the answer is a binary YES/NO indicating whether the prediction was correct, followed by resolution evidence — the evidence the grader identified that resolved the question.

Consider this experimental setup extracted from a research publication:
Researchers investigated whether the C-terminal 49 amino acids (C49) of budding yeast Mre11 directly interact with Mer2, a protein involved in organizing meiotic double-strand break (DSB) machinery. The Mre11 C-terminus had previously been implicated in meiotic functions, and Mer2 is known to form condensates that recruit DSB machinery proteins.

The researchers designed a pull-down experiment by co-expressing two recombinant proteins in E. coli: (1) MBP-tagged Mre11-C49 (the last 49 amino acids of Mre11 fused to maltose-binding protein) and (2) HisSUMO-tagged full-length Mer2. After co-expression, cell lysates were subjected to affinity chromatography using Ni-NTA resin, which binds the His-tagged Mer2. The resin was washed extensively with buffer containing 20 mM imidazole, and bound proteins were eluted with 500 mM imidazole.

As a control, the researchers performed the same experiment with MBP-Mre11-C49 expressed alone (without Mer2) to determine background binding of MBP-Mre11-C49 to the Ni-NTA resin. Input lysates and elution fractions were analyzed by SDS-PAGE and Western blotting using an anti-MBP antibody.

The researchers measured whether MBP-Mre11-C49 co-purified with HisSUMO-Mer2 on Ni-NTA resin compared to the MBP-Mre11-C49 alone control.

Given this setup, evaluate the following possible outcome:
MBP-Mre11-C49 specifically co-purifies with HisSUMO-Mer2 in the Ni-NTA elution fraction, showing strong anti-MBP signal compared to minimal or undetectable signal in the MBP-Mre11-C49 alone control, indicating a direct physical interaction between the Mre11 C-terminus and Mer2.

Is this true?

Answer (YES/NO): NO